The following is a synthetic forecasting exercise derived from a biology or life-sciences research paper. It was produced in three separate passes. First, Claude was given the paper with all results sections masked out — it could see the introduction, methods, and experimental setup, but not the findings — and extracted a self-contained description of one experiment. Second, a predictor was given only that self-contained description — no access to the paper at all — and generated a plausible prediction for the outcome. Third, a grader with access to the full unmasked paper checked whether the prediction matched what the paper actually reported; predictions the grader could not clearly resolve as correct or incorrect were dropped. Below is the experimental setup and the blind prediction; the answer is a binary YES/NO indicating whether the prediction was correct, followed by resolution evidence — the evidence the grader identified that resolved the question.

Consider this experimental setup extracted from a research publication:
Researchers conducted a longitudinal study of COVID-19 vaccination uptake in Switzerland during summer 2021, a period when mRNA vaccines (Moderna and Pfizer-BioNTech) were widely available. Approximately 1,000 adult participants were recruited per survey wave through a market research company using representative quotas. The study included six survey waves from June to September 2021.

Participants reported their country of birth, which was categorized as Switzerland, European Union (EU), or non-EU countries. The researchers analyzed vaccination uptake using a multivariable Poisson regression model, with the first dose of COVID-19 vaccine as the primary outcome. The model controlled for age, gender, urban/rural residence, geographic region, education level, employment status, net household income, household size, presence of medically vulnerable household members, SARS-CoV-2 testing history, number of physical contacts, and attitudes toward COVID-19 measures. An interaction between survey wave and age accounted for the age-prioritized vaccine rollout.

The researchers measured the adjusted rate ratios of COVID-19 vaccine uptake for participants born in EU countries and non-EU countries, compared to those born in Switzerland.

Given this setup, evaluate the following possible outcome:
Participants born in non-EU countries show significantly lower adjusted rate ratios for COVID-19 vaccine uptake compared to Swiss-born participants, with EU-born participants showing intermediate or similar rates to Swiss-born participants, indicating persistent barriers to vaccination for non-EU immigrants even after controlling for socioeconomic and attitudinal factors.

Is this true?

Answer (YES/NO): NO